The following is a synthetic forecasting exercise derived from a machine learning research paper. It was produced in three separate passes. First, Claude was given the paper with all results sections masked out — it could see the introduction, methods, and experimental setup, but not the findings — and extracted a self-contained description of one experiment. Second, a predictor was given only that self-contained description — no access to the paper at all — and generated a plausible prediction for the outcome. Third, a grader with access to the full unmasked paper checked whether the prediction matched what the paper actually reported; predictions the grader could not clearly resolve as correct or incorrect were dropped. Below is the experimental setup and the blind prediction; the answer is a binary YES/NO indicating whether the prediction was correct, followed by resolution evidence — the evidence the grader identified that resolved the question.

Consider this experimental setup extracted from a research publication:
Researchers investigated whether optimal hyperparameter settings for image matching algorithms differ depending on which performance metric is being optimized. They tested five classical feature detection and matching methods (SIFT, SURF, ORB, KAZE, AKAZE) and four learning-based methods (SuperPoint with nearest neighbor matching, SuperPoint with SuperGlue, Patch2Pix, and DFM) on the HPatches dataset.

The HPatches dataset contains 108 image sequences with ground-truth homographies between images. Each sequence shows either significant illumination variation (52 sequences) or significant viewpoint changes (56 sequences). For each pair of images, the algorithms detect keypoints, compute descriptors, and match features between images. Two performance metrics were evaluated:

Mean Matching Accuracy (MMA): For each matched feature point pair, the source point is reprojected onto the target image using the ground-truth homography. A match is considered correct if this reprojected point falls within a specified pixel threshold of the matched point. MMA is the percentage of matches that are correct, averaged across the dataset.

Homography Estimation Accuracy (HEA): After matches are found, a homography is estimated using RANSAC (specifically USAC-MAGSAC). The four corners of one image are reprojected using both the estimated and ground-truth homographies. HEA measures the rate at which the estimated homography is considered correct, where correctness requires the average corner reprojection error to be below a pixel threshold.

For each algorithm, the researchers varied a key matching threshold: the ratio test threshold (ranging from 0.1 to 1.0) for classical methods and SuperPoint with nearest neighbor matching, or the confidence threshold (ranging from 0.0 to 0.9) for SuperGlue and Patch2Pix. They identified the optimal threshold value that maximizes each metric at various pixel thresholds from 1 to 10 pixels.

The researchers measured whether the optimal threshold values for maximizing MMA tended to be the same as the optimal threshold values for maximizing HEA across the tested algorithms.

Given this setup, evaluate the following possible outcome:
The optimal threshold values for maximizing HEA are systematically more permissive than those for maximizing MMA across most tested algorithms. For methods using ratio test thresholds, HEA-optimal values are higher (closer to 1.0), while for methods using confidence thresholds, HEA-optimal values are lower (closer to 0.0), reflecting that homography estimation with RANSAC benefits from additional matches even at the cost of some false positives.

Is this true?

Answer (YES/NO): YES